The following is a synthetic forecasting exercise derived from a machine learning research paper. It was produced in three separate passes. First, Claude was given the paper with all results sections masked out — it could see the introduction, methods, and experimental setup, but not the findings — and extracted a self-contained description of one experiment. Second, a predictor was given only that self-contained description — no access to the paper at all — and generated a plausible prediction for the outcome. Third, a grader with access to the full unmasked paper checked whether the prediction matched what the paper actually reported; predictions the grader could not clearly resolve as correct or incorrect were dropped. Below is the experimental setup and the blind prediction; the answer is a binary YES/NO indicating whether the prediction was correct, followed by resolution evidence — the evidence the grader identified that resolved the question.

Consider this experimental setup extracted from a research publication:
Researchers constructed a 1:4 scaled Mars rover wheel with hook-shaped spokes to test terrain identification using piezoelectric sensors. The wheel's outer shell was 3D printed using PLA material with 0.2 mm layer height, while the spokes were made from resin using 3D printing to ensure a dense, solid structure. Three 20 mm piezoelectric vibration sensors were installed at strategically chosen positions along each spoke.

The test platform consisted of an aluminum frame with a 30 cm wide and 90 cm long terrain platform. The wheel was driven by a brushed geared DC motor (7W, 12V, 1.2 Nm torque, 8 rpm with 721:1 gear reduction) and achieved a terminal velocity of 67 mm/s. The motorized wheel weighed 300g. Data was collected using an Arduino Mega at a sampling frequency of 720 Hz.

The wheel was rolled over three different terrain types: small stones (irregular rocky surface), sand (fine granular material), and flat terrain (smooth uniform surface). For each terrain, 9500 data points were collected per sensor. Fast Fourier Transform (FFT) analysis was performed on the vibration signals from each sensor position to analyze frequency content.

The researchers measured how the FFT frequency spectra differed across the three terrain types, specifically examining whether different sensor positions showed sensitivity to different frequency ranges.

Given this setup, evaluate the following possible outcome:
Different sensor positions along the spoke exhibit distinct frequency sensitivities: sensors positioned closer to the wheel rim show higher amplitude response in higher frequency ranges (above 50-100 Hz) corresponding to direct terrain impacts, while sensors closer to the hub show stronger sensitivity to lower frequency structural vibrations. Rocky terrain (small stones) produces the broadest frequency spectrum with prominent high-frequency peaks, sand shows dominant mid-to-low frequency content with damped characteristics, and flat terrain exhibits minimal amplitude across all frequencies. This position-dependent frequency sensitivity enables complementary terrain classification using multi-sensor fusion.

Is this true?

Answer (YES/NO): NO